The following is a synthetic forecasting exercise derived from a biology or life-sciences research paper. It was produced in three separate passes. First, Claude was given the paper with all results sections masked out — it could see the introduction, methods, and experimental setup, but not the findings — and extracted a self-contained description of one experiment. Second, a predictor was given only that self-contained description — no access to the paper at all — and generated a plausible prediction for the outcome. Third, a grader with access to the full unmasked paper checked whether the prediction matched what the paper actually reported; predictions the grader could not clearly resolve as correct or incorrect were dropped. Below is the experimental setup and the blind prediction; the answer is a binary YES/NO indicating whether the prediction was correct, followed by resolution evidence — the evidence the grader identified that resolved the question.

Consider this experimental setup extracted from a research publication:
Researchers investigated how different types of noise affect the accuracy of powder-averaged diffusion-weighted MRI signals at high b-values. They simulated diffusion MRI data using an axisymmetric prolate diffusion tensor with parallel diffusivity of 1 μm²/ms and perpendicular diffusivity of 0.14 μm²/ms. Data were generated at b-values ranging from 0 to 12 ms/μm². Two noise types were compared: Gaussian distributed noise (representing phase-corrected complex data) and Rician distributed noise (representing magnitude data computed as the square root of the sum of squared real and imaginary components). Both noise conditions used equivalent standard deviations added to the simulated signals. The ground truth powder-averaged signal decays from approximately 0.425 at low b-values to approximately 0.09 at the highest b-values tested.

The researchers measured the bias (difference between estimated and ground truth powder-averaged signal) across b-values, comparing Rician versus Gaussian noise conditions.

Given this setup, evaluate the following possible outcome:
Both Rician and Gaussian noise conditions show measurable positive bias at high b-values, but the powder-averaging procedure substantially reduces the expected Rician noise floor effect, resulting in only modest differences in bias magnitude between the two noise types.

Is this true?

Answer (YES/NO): NO